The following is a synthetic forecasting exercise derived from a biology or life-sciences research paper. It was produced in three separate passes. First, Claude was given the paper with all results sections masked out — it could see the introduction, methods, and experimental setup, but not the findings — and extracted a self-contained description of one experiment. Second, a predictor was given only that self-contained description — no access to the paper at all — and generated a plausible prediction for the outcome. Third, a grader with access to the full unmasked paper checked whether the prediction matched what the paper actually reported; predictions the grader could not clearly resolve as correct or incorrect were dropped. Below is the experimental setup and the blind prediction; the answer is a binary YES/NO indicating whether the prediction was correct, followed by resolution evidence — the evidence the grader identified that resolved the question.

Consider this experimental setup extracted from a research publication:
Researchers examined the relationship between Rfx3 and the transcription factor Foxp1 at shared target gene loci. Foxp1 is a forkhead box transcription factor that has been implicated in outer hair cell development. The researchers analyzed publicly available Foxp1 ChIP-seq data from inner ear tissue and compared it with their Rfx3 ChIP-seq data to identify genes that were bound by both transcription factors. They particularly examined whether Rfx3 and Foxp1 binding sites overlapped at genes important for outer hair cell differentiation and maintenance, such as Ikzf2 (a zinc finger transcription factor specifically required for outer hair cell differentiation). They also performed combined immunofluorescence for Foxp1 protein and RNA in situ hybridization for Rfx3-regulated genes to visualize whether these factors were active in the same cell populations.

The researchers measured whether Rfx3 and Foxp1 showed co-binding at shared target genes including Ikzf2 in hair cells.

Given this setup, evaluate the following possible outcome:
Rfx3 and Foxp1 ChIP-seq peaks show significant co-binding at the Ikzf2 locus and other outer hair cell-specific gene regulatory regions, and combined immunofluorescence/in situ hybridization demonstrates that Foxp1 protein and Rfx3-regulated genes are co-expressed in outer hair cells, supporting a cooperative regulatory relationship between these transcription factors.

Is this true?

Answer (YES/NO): NO